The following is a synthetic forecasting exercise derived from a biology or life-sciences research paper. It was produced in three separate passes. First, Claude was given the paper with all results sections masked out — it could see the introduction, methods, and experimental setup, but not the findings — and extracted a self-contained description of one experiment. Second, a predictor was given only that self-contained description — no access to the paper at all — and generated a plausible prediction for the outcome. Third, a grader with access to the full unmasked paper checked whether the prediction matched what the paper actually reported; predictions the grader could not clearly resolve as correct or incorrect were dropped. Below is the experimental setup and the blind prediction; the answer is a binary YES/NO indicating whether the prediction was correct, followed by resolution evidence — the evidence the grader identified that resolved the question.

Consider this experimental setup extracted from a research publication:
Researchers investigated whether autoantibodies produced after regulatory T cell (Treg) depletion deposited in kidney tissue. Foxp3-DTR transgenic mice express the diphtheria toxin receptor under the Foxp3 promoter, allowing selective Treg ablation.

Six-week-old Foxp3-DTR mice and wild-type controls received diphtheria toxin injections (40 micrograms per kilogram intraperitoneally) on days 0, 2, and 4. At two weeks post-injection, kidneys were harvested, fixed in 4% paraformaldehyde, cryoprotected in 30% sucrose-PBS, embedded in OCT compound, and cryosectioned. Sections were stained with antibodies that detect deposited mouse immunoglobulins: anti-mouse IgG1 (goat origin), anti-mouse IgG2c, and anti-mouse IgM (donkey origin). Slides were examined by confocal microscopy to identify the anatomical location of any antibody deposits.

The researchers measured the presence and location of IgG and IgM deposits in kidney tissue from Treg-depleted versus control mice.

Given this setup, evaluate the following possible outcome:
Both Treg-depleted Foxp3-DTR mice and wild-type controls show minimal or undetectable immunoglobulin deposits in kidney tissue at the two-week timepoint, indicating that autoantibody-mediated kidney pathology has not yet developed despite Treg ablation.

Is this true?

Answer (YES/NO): NO